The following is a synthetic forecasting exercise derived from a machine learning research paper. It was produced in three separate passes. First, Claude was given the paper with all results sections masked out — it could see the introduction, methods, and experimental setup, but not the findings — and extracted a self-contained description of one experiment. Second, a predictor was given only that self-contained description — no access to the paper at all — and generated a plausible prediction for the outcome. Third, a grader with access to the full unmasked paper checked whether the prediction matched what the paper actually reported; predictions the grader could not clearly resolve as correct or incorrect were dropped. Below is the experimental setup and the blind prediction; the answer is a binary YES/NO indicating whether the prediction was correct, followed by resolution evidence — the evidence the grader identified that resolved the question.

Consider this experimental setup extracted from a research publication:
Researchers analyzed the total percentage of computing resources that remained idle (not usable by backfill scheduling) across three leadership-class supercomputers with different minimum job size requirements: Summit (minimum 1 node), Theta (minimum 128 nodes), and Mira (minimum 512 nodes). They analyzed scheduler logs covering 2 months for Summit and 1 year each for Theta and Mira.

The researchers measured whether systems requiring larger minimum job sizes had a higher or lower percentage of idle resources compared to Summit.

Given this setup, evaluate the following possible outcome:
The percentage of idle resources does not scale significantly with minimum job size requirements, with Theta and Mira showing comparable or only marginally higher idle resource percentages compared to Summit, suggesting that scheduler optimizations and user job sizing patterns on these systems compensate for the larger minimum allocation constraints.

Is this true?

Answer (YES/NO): NO